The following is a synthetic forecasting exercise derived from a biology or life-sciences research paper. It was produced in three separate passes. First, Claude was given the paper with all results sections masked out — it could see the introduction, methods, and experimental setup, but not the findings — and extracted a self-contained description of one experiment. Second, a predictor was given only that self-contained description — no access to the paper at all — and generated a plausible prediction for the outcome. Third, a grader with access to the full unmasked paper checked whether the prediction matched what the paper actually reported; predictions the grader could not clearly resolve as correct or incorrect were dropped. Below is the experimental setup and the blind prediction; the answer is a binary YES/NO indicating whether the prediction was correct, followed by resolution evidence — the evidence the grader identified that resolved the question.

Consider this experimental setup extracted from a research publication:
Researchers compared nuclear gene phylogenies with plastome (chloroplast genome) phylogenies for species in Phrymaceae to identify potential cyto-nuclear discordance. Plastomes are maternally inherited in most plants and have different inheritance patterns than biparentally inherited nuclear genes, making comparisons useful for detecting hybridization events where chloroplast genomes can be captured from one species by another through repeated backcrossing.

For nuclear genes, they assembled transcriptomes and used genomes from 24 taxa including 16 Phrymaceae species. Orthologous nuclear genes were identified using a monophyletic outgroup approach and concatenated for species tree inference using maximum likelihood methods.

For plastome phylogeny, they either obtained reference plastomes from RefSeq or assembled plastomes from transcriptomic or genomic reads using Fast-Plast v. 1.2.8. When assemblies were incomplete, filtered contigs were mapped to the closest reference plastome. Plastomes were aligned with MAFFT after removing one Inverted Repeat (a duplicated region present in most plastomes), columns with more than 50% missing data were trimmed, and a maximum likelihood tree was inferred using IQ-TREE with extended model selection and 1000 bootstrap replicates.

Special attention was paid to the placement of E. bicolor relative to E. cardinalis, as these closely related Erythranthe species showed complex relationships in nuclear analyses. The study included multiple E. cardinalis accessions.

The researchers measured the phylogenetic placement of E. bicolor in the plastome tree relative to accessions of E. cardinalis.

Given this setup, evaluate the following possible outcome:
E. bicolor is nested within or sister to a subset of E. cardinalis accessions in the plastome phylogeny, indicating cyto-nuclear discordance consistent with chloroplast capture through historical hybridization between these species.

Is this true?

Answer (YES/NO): YES